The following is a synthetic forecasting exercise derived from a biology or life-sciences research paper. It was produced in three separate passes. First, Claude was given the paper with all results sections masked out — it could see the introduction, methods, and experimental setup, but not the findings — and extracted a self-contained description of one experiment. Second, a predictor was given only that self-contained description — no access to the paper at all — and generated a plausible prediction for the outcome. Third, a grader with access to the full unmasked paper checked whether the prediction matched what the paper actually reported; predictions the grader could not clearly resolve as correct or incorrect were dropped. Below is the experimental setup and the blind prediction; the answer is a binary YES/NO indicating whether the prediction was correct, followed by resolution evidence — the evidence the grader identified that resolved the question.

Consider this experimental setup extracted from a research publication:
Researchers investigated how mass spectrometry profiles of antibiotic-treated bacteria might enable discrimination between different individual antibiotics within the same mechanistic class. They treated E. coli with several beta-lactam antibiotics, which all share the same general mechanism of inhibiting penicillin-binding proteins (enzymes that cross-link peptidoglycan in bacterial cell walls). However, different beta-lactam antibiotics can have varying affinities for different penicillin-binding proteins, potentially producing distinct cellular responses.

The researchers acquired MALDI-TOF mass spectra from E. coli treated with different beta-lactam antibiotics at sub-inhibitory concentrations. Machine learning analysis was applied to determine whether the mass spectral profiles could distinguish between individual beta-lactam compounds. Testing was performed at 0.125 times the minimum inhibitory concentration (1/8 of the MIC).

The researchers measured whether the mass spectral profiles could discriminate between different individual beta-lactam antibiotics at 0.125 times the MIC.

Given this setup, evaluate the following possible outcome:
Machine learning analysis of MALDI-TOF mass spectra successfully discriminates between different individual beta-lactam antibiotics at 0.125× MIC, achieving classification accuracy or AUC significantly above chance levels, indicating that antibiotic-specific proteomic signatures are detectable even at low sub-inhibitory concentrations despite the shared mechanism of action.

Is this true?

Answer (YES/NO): YES